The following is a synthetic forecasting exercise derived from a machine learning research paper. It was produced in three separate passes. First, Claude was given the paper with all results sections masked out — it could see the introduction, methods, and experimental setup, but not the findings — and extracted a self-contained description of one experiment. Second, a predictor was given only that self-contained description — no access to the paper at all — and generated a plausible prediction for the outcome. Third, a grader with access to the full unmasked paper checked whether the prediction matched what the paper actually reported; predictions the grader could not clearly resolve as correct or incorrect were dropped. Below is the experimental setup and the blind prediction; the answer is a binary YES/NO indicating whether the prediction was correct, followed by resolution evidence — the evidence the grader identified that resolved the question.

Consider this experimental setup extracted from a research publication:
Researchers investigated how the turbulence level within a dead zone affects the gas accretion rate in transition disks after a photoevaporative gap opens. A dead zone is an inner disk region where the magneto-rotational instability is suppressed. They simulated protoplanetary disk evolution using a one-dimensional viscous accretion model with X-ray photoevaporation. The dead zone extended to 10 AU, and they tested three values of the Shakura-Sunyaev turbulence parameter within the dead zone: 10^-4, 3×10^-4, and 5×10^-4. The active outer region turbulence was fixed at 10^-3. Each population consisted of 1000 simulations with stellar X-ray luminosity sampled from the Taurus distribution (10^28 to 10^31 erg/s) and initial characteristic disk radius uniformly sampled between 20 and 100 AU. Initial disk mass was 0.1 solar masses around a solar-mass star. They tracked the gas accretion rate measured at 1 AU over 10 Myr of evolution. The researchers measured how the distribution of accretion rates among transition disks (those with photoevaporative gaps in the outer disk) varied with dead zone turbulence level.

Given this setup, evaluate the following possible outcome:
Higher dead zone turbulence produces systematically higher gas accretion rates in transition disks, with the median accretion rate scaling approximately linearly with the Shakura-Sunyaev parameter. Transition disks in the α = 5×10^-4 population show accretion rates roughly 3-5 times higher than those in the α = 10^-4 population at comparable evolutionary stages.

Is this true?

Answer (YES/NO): NO